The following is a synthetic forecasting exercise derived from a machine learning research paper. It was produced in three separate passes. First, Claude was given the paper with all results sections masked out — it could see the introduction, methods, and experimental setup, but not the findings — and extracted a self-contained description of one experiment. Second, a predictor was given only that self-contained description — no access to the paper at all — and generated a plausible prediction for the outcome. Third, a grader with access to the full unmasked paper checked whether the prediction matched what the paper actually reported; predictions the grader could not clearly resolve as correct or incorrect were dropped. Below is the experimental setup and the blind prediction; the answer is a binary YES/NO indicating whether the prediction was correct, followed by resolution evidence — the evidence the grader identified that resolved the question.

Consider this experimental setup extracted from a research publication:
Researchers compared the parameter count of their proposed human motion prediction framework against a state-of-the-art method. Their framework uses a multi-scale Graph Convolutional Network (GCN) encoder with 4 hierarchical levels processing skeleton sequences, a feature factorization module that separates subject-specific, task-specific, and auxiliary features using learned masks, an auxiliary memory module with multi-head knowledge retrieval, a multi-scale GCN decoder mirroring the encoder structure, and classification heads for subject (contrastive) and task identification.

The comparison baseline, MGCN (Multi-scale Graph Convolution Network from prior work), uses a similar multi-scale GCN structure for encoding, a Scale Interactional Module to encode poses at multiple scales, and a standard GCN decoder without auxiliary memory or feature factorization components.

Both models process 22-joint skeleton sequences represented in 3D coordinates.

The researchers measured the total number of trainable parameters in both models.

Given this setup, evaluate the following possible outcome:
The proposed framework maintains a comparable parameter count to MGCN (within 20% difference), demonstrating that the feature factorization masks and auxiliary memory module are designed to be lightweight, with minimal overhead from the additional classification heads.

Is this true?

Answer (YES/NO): YES